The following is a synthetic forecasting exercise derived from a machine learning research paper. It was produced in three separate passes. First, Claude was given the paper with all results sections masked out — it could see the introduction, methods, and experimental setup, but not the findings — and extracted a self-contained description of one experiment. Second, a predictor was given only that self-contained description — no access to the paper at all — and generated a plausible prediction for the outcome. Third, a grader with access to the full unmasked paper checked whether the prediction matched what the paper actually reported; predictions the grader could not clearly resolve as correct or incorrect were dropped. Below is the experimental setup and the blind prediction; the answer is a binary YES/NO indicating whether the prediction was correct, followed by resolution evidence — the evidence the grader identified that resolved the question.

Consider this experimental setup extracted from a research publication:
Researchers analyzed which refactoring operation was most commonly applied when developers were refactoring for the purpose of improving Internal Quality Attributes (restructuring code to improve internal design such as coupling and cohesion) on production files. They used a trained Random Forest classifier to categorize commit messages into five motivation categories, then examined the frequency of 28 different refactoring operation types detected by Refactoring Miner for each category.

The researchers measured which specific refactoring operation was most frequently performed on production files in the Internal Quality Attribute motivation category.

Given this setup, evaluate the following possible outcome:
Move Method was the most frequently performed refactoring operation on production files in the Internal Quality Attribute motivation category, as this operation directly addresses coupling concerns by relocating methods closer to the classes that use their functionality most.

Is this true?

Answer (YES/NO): NO